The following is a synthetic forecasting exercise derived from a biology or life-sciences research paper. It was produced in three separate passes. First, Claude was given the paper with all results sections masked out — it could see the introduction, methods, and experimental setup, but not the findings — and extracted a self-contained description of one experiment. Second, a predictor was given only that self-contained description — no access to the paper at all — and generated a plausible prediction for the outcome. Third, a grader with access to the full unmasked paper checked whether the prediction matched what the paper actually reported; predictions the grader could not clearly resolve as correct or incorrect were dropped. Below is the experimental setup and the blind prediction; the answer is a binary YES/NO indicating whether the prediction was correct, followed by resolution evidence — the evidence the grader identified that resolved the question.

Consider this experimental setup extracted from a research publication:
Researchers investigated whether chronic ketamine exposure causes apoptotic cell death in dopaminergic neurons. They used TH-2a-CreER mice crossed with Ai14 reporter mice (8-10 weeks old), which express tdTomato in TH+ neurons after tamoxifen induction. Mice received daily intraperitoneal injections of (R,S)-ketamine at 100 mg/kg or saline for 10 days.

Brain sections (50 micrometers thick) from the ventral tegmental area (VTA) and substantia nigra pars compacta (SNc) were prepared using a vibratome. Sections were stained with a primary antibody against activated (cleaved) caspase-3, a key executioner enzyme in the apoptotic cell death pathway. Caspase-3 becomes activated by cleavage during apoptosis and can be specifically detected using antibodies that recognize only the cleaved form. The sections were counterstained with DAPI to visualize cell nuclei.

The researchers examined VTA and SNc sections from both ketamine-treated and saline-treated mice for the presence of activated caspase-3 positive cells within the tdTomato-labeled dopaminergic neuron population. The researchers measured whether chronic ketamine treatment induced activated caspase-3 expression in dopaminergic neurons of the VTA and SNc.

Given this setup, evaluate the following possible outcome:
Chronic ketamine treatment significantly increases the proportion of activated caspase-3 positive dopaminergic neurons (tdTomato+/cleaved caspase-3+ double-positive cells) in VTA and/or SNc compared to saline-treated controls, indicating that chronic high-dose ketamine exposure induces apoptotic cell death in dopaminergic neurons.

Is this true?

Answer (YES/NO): NO